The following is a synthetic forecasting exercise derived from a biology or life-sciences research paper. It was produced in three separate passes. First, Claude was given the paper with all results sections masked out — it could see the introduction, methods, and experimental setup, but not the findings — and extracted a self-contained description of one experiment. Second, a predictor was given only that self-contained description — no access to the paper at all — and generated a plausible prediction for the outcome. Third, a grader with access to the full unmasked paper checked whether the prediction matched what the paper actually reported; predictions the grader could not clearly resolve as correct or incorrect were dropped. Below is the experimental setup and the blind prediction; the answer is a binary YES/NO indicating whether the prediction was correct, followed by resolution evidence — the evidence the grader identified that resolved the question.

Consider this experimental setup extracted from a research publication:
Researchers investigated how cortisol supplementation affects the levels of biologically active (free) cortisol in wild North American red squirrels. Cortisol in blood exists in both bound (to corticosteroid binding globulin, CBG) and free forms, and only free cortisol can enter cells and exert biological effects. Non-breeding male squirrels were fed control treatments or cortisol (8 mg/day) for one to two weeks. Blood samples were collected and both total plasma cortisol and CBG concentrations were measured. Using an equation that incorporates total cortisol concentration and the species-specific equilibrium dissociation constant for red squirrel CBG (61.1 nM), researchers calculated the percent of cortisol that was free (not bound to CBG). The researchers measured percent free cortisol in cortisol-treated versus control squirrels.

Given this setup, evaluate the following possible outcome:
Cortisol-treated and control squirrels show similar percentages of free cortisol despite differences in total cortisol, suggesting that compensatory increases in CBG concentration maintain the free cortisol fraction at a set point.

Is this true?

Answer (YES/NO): NO